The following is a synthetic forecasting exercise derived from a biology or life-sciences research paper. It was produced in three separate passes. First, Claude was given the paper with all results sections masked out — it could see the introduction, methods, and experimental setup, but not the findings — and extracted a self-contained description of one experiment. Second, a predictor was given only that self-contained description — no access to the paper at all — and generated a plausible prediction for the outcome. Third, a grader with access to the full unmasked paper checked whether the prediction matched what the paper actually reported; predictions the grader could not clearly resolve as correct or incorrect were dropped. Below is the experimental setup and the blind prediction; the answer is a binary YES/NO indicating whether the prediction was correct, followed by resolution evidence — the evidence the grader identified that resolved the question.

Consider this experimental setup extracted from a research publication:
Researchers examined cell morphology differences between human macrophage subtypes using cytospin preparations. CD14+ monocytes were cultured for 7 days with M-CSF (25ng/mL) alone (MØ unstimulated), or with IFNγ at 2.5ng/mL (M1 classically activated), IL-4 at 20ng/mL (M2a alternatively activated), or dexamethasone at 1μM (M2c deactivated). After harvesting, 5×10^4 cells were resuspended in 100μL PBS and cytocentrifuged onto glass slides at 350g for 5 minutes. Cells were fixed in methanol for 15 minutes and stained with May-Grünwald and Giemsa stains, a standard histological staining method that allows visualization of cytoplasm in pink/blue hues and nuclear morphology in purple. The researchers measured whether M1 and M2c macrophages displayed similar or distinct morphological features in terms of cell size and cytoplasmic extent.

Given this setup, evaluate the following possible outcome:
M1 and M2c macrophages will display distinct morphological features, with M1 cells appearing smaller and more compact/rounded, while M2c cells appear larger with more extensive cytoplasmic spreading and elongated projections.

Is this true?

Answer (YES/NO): NO